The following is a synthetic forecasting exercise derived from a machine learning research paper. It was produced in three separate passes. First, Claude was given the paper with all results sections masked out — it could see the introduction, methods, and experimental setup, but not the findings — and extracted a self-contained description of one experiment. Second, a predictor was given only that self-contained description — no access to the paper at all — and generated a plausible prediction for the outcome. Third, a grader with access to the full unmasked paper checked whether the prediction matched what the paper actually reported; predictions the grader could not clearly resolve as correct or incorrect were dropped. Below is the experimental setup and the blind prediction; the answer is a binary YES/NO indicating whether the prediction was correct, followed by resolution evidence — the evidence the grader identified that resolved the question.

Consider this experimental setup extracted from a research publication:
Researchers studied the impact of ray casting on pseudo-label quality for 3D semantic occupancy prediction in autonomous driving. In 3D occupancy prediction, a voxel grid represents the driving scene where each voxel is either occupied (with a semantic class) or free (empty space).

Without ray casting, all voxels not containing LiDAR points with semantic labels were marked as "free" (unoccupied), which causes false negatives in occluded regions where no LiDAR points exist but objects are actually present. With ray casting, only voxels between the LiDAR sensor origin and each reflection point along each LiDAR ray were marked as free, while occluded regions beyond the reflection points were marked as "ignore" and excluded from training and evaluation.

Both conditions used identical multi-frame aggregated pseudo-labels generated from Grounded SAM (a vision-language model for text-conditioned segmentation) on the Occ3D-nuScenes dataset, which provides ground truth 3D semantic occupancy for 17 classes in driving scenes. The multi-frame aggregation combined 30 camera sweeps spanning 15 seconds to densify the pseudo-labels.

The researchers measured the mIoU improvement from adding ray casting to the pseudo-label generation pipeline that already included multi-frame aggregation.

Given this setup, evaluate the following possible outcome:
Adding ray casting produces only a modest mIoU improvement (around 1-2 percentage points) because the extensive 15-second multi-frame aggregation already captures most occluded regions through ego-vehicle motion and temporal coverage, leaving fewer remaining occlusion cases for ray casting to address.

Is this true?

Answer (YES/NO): YES